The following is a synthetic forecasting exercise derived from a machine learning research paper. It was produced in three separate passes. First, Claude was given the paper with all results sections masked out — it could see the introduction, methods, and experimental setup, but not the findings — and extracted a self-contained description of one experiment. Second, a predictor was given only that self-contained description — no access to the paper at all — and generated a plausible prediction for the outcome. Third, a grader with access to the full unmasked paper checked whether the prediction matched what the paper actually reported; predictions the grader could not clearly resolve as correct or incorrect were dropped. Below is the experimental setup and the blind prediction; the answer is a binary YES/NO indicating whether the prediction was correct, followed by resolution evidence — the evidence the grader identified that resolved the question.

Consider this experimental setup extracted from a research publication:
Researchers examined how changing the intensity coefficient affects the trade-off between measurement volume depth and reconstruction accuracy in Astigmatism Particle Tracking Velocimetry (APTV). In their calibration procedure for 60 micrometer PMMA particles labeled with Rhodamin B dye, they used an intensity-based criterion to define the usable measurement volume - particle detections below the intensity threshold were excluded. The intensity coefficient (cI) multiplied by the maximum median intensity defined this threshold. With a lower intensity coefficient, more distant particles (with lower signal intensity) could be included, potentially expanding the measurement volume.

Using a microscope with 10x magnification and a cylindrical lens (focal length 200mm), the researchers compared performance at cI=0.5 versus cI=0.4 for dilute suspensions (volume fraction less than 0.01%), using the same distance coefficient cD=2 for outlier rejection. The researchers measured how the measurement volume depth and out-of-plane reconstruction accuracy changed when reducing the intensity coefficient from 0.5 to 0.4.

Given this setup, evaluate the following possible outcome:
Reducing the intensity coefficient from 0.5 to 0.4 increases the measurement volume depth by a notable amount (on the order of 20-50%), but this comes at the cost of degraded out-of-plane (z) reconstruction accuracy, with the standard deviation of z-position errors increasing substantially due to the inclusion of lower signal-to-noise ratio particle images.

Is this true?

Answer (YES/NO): NO